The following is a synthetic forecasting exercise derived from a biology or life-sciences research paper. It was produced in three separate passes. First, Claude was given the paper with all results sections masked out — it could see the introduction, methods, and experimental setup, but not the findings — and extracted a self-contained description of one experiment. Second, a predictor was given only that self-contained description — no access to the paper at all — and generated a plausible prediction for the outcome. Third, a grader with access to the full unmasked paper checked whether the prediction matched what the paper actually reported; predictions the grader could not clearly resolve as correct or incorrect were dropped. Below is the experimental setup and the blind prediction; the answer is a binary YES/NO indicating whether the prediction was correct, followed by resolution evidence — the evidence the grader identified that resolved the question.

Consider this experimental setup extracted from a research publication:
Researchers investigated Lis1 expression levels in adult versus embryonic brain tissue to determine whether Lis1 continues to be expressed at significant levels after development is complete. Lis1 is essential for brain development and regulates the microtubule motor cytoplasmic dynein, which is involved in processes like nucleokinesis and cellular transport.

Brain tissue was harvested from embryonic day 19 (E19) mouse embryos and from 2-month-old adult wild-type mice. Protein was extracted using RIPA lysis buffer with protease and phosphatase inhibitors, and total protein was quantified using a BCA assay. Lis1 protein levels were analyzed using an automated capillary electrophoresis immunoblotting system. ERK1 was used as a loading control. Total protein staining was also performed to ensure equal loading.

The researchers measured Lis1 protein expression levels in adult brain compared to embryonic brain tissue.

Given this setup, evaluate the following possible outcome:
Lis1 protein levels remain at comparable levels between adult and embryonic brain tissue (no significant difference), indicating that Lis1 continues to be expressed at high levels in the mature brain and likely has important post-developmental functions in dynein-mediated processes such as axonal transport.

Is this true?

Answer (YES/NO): YES